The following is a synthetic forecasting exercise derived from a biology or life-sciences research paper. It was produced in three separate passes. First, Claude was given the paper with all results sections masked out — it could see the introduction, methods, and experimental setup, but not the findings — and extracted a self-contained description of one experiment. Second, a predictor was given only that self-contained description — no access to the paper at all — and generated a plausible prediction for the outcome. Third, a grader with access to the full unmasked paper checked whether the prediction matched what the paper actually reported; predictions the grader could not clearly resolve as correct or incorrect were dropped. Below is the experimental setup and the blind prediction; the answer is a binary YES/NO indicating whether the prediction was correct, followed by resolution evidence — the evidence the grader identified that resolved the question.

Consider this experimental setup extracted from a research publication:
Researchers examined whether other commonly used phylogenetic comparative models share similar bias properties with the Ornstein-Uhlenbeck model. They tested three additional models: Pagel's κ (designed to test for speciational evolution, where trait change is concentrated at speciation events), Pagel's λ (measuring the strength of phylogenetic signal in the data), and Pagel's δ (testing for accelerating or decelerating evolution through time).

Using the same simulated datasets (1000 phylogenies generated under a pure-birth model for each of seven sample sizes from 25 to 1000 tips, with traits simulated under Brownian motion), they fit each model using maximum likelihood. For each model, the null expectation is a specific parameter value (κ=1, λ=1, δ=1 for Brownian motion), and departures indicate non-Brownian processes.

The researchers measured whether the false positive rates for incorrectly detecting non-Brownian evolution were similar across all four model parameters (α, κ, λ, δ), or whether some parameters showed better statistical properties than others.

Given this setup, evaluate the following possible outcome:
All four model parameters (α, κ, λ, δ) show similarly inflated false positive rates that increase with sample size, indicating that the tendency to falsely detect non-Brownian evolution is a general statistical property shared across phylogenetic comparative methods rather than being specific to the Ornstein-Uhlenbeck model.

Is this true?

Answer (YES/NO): NO